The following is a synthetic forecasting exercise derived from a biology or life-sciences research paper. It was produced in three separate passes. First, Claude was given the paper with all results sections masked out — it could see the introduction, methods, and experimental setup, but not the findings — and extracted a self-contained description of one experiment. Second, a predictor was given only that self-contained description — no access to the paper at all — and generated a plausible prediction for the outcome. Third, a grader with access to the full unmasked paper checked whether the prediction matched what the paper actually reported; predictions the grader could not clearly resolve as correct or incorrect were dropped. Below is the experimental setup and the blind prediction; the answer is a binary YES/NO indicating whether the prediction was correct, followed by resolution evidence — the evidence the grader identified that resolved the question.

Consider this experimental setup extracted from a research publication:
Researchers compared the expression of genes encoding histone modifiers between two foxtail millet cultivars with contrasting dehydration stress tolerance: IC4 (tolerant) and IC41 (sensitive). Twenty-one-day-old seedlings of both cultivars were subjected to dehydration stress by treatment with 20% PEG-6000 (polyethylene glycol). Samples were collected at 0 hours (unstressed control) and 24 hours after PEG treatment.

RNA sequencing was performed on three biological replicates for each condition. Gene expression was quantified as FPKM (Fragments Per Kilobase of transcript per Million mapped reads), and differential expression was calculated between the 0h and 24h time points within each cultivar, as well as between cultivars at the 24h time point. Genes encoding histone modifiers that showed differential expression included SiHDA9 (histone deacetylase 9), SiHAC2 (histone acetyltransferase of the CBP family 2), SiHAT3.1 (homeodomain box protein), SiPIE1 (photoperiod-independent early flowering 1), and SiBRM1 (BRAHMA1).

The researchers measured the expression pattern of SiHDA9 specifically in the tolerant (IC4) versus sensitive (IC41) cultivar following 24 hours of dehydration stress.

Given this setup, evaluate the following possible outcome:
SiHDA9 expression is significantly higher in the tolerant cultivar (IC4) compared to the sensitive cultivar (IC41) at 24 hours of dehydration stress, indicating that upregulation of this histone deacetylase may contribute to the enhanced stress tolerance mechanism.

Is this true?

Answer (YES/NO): NO